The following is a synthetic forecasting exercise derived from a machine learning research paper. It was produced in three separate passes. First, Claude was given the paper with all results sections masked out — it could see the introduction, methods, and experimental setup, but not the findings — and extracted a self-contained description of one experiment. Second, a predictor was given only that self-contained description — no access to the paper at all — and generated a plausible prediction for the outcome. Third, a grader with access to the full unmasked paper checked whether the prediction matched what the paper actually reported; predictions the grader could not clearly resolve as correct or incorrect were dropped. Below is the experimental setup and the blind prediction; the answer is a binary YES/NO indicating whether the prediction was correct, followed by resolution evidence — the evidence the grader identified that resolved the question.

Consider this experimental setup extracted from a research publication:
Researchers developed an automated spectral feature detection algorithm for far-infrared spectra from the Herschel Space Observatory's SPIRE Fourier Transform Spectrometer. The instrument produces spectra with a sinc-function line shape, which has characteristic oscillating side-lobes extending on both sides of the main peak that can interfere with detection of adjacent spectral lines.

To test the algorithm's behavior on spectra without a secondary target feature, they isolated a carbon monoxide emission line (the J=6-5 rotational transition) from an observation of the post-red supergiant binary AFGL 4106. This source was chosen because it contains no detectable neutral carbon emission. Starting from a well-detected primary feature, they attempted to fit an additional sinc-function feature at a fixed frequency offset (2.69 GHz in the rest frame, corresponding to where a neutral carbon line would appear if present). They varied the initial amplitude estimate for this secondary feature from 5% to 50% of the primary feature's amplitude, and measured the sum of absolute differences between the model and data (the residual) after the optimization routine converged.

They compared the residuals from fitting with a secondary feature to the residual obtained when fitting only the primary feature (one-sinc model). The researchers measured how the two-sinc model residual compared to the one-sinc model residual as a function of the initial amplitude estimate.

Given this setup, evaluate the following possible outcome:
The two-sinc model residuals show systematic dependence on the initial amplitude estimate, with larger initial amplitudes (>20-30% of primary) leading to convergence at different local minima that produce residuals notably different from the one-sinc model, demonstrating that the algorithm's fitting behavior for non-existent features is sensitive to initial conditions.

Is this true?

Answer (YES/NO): NO